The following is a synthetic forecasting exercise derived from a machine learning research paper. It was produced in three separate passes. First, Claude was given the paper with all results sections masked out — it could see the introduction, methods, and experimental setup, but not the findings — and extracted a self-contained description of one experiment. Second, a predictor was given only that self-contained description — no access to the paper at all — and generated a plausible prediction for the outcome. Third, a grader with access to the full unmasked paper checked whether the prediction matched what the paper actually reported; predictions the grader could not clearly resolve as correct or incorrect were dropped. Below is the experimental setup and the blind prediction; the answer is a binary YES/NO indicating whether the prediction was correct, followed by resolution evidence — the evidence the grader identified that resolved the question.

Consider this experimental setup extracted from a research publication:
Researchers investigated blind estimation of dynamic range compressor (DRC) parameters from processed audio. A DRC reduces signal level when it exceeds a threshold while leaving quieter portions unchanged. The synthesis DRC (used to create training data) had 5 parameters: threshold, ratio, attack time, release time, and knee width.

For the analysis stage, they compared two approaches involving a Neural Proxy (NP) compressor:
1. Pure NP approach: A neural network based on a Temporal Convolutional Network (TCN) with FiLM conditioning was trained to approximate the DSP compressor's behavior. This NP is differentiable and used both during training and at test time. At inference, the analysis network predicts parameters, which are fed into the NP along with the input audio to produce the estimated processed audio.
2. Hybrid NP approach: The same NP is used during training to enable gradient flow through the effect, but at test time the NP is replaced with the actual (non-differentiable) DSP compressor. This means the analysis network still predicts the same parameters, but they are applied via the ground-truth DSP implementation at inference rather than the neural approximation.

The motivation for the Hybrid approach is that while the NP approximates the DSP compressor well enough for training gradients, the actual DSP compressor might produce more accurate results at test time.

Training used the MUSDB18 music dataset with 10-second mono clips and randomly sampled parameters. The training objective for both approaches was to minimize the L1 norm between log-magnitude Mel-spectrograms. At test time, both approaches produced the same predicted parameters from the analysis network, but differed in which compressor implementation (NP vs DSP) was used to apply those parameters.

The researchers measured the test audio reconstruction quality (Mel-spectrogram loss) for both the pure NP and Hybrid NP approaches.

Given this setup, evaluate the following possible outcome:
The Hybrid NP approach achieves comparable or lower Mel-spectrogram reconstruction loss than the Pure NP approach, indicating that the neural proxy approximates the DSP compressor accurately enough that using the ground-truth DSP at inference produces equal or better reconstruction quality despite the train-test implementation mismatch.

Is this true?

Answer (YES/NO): YES